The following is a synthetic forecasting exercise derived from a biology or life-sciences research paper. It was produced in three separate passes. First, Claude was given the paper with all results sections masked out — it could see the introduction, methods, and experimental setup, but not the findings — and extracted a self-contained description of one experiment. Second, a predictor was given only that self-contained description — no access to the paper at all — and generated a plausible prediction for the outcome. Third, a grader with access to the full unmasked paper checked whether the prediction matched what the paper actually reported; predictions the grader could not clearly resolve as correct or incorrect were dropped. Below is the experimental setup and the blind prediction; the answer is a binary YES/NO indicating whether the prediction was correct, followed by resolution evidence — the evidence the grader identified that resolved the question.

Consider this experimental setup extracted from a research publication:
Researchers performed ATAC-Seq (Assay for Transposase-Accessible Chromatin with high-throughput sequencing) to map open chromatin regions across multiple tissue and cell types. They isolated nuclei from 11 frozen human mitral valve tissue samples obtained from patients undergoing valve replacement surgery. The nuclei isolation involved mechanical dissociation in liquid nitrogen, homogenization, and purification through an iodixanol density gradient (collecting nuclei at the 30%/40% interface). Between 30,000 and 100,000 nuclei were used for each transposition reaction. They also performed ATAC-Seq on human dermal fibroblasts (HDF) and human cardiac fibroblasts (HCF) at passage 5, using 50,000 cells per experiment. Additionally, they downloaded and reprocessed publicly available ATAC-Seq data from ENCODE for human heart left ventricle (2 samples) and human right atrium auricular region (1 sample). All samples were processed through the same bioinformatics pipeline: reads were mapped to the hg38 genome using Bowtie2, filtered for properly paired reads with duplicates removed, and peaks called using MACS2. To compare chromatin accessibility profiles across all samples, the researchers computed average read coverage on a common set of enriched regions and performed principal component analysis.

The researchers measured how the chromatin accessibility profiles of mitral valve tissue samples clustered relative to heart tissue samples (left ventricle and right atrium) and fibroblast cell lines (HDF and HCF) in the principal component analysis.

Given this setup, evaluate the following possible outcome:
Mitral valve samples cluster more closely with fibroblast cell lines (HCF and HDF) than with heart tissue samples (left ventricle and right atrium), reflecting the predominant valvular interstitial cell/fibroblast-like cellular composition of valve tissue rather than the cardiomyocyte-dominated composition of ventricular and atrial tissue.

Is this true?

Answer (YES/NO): NO